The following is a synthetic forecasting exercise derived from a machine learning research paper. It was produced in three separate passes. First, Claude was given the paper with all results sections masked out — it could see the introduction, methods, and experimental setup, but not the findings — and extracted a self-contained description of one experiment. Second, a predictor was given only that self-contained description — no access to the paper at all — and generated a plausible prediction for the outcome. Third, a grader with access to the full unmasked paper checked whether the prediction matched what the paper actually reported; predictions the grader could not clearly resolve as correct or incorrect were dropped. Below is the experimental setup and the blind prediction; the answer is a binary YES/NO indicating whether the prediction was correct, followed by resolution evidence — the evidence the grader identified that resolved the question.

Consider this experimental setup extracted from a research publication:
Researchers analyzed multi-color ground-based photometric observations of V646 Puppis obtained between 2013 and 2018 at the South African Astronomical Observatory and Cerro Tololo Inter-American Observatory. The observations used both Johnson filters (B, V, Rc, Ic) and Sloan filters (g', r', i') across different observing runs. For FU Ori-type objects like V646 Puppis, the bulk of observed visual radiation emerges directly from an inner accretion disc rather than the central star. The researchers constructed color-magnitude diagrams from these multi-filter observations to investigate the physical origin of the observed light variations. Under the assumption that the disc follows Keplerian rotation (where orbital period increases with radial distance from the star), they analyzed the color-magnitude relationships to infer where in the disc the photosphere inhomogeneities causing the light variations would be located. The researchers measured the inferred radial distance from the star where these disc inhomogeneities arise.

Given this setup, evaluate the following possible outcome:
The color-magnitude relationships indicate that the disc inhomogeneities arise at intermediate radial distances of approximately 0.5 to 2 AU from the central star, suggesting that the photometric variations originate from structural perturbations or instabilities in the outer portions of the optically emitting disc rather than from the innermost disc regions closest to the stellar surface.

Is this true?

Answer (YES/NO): NO